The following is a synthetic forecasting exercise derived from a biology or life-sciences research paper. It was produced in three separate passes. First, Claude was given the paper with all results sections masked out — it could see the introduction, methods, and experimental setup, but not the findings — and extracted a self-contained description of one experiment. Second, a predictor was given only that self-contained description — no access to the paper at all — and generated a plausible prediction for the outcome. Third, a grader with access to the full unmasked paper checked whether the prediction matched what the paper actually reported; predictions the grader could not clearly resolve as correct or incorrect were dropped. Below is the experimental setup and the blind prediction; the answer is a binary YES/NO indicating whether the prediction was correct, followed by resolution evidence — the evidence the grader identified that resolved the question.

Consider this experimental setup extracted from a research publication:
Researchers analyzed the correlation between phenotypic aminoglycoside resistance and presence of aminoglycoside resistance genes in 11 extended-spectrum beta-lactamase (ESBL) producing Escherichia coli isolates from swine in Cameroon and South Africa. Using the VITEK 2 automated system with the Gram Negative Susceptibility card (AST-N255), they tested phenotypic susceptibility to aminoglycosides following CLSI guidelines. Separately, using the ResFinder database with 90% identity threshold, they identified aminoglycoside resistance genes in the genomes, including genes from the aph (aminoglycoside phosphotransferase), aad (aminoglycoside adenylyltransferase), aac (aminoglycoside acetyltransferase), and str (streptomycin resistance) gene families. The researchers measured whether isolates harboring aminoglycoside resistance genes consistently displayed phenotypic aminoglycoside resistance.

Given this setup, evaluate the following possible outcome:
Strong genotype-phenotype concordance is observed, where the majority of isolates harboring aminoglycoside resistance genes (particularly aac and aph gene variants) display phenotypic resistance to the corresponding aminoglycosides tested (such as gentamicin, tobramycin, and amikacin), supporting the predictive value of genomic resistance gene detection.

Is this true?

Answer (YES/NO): NO